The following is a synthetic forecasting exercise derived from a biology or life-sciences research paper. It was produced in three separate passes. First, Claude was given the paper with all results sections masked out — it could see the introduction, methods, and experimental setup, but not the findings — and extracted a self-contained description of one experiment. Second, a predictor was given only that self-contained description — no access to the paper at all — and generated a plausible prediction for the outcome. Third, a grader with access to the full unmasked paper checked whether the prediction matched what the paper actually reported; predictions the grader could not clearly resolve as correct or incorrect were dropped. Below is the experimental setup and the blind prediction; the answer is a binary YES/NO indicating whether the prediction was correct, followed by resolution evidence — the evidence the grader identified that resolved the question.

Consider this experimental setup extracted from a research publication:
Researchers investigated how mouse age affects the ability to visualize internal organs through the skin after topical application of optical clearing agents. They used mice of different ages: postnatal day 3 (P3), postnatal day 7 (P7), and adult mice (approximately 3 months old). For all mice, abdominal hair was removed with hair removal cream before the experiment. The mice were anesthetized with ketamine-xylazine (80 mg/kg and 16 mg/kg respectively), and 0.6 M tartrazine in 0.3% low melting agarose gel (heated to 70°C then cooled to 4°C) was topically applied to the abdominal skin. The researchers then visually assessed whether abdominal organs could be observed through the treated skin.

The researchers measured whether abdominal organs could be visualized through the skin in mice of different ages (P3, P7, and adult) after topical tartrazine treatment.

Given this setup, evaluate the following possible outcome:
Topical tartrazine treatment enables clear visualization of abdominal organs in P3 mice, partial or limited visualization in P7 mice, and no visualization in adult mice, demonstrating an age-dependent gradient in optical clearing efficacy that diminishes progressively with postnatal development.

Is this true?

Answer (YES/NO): NO